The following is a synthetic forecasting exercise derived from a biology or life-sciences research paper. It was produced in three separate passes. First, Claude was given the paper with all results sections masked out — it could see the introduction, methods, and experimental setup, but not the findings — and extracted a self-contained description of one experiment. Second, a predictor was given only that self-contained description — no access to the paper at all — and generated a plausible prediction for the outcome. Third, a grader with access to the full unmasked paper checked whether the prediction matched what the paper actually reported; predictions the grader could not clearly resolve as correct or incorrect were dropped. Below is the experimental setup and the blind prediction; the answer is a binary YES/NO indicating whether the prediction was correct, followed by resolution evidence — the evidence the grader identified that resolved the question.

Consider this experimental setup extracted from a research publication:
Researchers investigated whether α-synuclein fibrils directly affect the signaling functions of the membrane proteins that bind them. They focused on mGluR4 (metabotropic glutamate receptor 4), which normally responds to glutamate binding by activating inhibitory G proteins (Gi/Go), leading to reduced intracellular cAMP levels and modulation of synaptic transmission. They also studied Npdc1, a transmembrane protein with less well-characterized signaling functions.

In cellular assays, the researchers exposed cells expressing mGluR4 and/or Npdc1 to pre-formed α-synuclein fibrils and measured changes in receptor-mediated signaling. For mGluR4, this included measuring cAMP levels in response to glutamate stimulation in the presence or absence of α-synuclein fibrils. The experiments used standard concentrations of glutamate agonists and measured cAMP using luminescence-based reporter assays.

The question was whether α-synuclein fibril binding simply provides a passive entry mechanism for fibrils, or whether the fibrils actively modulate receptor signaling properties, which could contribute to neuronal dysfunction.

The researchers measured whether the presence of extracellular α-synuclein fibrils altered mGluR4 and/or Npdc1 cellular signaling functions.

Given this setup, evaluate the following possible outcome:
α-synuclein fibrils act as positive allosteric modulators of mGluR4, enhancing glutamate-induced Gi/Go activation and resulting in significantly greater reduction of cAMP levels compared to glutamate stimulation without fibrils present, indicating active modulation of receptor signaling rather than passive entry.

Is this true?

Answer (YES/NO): NO